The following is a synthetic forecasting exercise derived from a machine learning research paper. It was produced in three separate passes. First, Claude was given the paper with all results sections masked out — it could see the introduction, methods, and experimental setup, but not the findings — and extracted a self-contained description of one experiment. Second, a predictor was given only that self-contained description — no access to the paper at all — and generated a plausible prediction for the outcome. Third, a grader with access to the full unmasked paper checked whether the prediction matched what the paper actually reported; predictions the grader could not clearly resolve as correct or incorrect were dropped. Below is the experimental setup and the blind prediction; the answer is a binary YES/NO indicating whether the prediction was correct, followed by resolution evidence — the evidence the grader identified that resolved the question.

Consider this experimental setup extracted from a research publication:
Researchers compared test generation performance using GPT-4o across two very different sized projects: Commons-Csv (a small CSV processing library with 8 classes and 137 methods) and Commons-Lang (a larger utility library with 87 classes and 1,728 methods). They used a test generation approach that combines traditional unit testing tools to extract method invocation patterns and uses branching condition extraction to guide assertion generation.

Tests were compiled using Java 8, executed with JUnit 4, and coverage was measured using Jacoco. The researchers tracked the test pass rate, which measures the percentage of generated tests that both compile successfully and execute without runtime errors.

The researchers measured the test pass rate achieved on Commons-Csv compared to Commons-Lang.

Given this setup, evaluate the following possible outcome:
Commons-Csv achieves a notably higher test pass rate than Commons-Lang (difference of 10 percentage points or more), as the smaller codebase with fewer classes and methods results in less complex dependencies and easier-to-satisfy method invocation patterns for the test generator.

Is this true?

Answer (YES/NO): NO